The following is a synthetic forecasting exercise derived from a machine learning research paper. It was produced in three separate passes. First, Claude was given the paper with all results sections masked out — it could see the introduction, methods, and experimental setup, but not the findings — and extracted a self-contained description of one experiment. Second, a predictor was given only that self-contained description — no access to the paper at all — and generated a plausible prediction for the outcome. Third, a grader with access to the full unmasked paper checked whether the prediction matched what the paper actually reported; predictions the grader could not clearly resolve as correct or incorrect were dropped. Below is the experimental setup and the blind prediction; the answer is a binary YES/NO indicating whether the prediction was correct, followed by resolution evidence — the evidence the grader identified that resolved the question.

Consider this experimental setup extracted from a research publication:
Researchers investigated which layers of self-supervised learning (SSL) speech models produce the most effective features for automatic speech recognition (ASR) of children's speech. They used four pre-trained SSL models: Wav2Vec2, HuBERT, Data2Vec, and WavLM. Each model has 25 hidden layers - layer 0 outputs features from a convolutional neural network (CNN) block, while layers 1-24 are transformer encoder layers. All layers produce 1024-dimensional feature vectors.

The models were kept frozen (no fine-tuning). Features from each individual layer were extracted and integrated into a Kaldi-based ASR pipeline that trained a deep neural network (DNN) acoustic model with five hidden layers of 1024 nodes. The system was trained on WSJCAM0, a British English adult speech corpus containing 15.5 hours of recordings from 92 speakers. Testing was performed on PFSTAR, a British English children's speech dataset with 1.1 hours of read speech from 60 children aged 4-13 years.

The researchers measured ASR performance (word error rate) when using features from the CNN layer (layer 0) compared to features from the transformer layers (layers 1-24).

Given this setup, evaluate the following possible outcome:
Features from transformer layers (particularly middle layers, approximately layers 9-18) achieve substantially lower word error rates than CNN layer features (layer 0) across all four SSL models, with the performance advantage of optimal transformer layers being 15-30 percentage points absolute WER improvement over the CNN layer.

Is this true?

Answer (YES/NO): NO